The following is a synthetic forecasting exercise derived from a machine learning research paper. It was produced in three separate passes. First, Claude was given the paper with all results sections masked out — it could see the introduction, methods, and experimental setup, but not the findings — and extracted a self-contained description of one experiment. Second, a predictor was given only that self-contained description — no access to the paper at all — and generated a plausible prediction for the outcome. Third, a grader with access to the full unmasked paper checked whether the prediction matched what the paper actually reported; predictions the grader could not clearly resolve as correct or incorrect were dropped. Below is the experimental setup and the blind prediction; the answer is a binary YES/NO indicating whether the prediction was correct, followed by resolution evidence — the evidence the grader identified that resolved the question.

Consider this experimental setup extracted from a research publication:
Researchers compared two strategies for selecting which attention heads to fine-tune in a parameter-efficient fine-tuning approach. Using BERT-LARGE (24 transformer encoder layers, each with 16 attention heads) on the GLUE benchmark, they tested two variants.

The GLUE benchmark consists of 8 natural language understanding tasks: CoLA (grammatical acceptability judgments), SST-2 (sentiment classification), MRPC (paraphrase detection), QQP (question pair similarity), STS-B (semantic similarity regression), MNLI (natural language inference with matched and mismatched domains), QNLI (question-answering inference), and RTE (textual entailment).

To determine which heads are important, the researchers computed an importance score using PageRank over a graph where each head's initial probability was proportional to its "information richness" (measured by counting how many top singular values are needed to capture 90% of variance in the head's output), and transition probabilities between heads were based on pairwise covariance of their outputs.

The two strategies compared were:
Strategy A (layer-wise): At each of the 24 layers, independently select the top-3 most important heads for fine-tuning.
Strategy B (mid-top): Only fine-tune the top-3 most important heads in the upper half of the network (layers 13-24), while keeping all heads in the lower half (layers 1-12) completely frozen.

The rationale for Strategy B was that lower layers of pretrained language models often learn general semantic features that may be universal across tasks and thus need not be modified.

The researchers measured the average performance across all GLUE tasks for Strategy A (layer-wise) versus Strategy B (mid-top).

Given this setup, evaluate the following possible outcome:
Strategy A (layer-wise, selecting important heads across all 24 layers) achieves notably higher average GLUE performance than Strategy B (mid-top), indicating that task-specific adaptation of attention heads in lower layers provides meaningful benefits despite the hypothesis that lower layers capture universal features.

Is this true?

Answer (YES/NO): NO